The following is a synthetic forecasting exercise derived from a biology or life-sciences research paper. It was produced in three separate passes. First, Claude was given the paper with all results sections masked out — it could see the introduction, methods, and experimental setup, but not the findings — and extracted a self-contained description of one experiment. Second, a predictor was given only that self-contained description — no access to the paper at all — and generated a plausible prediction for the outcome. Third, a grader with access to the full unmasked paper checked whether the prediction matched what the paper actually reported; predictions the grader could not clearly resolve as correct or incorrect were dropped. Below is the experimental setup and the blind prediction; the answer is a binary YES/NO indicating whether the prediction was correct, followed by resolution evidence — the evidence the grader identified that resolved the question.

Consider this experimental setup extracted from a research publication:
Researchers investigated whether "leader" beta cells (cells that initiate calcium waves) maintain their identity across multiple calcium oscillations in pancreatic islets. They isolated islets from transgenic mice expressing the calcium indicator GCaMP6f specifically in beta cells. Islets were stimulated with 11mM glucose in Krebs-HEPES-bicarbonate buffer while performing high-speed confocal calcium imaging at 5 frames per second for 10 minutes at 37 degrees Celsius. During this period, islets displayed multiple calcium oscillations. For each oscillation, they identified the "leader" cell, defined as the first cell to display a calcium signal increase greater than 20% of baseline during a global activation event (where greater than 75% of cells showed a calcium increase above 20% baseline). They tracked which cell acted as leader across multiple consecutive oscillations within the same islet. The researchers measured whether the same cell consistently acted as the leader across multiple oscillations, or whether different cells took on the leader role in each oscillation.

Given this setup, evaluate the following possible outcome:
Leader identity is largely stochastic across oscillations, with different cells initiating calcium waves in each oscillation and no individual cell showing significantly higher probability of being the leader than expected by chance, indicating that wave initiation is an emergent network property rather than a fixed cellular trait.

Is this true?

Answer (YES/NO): NO